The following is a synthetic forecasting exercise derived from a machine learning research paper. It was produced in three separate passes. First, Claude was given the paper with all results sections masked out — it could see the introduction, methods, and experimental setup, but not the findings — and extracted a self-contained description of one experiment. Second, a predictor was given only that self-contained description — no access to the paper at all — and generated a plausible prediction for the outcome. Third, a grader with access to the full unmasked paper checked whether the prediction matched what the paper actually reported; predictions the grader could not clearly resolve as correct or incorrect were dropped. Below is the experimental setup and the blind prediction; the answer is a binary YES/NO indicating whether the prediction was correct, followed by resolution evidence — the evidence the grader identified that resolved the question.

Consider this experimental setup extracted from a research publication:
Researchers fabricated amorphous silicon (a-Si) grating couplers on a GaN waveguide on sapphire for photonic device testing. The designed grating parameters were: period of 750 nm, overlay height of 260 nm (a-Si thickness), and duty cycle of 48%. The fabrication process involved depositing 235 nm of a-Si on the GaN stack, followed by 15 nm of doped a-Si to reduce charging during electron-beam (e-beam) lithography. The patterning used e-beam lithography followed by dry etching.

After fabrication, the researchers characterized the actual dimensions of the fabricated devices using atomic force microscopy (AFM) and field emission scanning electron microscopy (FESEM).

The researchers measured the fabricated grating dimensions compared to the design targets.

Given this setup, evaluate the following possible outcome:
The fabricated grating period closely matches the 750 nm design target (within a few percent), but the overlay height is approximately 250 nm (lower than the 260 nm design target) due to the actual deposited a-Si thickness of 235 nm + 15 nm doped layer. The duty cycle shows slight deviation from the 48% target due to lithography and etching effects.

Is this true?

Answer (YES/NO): NO